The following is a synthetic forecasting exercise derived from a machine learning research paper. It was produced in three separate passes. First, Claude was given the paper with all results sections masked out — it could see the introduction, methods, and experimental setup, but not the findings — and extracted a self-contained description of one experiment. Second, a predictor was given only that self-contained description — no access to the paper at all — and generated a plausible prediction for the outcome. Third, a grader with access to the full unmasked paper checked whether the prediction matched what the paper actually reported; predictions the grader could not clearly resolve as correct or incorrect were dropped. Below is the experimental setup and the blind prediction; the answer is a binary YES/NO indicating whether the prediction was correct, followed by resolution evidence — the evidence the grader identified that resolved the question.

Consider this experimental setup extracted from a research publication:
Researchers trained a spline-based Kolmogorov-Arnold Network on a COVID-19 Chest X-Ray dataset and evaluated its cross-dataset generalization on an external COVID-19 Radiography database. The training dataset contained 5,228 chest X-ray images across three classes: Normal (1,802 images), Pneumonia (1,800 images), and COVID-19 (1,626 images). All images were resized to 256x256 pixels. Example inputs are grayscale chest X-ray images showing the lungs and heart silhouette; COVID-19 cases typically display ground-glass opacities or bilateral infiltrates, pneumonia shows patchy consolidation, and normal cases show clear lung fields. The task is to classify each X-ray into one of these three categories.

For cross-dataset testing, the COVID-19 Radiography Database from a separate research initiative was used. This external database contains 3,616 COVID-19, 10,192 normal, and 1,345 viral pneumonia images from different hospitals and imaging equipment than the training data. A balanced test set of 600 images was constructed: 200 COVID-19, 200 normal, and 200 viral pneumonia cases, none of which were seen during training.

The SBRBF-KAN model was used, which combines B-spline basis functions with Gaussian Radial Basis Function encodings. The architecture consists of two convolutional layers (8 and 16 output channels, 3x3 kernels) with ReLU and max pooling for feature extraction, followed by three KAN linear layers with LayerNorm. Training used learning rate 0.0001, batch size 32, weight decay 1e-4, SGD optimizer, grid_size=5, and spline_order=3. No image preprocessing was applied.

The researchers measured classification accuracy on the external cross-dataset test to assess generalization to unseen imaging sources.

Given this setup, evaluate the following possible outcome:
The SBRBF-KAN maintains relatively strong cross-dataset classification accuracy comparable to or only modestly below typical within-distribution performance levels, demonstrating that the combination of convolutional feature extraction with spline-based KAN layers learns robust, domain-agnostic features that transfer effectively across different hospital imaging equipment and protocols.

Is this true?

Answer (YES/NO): YES